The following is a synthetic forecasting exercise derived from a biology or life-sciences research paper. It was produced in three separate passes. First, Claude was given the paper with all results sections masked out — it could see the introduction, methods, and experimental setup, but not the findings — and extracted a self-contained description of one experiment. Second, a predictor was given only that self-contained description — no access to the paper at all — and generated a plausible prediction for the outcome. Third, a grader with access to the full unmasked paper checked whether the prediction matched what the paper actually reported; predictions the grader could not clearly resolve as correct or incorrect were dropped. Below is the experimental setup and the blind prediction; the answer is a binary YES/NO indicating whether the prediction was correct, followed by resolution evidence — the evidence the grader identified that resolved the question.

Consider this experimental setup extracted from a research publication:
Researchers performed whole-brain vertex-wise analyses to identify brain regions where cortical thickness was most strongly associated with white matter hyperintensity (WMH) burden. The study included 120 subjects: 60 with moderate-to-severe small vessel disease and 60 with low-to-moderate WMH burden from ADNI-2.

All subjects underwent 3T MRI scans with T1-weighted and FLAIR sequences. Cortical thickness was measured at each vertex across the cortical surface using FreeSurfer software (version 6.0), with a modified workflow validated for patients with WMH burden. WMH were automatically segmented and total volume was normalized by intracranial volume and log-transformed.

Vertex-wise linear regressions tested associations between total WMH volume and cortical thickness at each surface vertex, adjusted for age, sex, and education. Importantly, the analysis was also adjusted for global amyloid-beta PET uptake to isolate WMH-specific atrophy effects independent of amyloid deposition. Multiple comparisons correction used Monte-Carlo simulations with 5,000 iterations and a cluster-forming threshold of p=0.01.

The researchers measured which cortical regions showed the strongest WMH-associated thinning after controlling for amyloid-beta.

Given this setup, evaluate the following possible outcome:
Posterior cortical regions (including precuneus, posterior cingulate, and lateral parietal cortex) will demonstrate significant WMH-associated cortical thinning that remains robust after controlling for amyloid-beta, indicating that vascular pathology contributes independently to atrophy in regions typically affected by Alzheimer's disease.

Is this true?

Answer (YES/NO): NO